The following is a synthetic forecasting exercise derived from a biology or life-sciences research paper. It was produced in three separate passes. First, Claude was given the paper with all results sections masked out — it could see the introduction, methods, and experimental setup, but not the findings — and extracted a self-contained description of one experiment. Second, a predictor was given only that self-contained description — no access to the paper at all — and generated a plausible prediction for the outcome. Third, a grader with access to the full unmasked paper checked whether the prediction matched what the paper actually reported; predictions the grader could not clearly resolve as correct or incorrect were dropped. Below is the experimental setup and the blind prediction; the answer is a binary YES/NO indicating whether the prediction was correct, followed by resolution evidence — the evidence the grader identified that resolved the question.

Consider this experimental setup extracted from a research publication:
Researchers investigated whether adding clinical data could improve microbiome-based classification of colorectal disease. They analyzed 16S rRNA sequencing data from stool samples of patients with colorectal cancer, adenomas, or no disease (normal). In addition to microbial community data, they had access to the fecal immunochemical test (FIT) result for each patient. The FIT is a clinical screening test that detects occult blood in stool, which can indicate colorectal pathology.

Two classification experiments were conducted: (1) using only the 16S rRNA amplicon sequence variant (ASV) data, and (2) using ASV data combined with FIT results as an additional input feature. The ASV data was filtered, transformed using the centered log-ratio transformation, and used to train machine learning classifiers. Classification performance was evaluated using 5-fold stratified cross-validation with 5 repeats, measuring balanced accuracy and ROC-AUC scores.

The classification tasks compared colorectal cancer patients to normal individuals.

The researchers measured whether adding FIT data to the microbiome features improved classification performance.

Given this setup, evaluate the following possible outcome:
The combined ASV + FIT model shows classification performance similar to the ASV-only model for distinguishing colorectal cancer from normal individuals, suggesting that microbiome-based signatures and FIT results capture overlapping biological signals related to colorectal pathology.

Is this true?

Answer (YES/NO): NO